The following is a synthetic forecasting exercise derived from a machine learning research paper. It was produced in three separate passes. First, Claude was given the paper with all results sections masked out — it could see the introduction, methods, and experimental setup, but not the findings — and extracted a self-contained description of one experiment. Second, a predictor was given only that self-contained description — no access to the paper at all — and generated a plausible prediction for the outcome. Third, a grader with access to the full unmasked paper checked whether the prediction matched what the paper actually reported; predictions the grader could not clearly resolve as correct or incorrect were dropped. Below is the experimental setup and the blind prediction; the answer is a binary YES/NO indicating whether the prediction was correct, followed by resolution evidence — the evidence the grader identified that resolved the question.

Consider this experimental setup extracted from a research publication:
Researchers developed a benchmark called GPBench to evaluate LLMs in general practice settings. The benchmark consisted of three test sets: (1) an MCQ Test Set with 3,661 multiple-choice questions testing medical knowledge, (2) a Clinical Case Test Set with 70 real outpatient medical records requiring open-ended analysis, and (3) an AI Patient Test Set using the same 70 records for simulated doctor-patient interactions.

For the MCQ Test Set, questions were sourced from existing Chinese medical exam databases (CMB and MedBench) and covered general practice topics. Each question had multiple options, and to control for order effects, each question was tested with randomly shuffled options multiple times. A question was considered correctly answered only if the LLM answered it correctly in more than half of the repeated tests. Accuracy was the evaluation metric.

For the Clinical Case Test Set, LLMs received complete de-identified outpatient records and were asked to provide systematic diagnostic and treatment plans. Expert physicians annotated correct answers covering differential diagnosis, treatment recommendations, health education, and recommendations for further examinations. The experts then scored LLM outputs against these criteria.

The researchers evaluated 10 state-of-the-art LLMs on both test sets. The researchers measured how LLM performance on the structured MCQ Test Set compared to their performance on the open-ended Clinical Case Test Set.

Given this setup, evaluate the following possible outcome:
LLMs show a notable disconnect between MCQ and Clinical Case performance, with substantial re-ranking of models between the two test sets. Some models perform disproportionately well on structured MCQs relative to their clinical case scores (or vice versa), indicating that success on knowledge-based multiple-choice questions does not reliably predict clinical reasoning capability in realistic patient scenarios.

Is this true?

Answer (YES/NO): YES